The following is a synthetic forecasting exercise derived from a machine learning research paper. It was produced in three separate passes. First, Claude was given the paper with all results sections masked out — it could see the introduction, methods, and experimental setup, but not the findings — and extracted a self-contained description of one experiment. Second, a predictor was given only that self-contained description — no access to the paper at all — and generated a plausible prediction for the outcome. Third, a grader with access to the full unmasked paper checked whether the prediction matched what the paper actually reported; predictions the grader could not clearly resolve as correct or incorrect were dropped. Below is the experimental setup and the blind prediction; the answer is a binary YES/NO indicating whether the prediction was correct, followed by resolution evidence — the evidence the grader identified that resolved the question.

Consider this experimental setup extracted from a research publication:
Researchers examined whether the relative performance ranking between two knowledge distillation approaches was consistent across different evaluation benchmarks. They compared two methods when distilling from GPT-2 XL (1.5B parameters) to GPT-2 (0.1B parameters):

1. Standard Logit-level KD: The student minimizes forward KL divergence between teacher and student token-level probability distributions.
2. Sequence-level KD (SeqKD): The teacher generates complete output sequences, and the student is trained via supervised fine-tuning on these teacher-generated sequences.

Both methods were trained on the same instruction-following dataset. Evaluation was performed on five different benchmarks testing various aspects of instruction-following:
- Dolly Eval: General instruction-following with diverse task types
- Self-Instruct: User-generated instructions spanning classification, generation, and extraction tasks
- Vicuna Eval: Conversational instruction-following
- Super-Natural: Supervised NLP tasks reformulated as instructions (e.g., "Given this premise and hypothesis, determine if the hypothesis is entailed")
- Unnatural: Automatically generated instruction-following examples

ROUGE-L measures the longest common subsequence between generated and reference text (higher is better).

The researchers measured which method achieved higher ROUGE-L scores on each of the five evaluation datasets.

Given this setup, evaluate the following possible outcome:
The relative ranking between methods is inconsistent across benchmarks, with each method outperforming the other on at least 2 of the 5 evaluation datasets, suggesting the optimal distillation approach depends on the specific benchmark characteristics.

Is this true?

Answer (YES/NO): NO